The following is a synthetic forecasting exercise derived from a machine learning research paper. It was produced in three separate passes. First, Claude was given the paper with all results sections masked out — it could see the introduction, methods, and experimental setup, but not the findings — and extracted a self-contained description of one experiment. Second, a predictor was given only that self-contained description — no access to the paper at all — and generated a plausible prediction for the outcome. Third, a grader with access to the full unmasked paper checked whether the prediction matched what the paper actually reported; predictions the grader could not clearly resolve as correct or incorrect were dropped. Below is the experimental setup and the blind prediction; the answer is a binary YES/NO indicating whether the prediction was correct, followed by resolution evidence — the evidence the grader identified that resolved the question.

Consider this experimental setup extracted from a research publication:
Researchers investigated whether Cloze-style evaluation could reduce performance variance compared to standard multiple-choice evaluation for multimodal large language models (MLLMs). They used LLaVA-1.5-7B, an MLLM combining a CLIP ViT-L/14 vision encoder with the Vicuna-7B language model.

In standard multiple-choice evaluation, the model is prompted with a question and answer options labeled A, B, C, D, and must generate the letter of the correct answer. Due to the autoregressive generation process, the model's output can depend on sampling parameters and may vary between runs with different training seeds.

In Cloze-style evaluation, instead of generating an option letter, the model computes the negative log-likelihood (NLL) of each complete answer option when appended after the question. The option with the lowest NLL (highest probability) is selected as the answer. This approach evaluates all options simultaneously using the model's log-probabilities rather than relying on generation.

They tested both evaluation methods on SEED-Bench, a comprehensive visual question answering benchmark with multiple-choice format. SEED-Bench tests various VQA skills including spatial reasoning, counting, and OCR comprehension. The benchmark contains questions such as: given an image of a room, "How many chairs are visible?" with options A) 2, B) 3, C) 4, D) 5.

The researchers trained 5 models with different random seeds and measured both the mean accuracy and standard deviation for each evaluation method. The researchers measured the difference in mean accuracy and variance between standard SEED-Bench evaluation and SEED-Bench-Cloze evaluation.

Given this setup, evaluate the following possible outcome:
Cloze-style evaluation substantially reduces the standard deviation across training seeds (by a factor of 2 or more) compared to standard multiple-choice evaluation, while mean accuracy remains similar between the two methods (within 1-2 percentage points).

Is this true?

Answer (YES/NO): NO